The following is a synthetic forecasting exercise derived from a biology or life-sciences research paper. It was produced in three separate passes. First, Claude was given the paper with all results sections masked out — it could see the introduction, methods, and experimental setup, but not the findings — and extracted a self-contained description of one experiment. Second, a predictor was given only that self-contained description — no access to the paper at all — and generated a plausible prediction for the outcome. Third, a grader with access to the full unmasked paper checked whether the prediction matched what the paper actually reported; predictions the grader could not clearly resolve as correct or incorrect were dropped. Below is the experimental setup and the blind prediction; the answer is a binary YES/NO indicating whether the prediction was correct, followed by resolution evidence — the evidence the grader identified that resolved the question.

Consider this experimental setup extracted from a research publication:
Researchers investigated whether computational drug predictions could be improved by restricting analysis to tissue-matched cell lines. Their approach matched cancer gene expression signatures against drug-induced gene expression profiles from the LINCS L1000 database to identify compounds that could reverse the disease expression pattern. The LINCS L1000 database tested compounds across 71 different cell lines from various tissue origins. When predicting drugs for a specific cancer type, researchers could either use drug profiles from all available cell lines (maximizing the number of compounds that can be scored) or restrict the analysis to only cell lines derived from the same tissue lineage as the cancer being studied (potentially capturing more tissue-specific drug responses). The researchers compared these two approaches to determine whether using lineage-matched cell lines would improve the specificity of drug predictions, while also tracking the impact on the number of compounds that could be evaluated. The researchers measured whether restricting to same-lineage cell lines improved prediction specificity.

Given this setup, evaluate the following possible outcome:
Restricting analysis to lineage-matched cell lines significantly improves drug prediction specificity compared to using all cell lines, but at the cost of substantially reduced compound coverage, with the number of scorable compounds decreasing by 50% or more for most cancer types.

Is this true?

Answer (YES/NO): NO